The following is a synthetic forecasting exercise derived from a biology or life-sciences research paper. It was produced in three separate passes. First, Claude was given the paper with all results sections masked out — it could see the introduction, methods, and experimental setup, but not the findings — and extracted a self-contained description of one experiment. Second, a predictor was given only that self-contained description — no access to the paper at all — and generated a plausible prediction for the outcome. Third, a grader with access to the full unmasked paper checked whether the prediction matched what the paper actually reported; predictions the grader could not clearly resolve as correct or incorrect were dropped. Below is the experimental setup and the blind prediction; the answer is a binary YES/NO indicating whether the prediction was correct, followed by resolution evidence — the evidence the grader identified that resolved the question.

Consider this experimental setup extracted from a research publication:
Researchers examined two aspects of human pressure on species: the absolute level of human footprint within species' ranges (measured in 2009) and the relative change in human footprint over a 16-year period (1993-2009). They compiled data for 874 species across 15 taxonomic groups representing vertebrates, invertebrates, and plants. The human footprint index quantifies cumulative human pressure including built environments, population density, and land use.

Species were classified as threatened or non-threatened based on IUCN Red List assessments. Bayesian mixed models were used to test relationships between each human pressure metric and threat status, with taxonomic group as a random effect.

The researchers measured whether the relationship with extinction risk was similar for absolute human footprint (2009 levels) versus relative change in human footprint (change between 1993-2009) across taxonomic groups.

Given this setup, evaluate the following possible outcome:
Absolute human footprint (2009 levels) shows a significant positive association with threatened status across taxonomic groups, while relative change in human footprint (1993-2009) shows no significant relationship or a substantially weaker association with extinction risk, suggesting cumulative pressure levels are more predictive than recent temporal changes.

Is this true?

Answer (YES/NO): NO